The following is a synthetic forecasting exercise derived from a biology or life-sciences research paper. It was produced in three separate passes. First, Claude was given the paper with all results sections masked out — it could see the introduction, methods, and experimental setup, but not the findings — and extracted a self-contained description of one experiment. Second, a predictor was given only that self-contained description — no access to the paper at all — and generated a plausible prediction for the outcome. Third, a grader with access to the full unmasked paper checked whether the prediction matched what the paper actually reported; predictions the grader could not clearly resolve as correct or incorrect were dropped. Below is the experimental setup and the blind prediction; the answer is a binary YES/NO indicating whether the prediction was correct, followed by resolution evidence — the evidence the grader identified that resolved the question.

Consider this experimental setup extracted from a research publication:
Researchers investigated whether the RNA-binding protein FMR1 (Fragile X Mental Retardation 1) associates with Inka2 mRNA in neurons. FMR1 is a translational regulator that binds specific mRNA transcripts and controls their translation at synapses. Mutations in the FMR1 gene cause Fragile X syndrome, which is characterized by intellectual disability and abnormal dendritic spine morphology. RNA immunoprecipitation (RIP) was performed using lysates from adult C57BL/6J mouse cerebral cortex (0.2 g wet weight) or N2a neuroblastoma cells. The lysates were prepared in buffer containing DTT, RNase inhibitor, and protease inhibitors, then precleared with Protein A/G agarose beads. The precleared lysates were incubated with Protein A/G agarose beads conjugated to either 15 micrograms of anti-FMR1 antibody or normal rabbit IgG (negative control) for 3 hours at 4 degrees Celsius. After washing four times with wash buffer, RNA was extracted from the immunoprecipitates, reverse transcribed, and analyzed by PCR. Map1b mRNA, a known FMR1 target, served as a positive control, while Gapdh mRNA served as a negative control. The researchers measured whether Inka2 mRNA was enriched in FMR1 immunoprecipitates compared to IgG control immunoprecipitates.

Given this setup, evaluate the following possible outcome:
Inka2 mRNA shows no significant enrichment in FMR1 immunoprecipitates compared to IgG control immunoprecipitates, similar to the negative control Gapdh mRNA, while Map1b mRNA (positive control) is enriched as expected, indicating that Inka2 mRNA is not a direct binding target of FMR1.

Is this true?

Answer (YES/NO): NO